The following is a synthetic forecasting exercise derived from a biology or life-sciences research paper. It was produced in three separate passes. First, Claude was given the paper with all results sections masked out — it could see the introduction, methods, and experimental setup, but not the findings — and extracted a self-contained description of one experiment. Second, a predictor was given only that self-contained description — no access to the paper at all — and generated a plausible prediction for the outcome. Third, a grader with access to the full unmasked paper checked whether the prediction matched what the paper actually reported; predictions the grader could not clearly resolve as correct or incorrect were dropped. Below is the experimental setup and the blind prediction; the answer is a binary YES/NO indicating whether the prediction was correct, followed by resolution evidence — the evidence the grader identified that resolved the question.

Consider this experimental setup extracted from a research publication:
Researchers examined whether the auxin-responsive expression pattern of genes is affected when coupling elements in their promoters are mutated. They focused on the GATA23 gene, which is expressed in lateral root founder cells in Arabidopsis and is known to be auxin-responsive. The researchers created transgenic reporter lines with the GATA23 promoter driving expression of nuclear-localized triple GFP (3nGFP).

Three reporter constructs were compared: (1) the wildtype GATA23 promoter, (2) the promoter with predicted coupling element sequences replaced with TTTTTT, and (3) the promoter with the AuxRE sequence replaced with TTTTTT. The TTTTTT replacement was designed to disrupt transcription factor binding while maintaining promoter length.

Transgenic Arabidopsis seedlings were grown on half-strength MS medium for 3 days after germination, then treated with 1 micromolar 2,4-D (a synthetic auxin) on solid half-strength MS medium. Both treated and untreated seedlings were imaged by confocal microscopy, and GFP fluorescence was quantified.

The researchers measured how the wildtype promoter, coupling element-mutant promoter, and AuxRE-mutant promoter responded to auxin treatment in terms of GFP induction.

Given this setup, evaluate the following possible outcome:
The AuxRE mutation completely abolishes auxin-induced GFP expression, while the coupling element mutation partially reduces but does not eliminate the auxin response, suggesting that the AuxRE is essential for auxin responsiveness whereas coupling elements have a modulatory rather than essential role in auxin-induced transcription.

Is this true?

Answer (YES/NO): NO